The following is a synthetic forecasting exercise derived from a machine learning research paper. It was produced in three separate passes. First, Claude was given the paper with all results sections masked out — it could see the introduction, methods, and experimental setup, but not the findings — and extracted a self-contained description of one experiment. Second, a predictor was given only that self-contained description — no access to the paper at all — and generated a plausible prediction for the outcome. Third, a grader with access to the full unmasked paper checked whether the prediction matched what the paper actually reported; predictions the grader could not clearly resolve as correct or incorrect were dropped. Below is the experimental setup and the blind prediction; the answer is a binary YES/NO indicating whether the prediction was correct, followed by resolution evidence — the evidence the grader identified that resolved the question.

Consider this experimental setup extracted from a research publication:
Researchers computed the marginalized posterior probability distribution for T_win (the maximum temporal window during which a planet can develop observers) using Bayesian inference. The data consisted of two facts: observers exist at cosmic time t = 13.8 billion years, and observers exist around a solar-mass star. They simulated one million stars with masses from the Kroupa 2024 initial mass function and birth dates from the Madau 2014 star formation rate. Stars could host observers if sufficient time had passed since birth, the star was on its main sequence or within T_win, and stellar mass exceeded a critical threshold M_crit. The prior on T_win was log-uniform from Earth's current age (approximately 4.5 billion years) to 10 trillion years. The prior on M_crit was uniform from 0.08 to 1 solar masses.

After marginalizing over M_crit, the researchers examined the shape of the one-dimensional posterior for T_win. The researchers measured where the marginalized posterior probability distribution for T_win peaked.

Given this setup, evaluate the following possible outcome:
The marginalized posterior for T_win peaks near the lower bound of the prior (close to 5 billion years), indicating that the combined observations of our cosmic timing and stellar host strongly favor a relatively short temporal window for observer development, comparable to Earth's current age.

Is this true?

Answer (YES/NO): NO